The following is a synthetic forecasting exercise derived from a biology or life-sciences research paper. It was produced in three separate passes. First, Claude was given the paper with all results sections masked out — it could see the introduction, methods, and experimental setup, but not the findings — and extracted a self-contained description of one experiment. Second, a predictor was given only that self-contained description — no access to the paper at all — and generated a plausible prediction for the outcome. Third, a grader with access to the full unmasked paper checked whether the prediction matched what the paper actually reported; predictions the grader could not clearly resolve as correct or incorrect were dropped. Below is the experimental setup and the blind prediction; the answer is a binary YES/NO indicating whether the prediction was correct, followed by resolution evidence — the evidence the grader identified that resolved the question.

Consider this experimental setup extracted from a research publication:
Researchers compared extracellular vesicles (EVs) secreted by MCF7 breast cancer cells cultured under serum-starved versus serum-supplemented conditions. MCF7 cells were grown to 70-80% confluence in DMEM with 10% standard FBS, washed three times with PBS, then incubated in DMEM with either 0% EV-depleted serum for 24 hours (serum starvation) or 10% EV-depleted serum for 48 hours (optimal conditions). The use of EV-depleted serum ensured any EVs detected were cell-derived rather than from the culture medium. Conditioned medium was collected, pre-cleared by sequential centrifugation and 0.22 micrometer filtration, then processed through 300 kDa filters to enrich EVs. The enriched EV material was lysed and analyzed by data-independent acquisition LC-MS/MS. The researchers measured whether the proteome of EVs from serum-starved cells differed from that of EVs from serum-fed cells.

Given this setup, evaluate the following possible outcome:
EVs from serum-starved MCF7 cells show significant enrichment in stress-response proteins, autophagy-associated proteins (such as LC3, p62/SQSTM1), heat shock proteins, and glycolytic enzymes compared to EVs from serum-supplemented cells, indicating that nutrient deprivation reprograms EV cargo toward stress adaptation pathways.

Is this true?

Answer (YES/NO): NO